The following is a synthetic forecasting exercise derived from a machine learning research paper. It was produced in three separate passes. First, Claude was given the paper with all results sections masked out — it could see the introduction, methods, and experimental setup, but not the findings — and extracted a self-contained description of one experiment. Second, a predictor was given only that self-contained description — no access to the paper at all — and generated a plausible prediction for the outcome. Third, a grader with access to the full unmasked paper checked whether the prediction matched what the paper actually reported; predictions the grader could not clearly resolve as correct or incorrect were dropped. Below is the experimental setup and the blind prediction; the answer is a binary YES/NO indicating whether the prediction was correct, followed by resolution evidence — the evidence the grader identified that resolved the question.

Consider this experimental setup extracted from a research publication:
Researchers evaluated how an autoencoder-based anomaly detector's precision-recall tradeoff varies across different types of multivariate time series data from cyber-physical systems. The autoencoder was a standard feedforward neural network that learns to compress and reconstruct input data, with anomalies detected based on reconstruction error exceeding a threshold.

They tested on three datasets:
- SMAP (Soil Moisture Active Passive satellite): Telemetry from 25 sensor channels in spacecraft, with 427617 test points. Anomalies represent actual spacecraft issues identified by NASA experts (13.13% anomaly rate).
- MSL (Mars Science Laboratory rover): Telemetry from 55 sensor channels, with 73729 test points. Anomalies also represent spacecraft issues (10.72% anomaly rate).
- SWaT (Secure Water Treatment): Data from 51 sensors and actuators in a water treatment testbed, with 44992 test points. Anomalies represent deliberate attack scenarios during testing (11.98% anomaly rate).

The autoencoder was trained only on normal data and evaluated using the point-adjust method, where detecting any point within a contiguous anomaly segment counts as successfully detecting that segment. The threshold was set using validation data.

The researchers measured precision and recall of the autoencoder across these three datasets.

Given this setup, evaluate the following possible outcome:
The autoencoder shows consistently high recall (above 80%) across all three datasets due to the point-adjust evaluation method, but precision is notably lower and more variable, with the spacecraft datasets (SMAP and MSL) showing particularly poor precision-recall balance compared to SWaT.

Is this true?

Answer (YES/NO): NO